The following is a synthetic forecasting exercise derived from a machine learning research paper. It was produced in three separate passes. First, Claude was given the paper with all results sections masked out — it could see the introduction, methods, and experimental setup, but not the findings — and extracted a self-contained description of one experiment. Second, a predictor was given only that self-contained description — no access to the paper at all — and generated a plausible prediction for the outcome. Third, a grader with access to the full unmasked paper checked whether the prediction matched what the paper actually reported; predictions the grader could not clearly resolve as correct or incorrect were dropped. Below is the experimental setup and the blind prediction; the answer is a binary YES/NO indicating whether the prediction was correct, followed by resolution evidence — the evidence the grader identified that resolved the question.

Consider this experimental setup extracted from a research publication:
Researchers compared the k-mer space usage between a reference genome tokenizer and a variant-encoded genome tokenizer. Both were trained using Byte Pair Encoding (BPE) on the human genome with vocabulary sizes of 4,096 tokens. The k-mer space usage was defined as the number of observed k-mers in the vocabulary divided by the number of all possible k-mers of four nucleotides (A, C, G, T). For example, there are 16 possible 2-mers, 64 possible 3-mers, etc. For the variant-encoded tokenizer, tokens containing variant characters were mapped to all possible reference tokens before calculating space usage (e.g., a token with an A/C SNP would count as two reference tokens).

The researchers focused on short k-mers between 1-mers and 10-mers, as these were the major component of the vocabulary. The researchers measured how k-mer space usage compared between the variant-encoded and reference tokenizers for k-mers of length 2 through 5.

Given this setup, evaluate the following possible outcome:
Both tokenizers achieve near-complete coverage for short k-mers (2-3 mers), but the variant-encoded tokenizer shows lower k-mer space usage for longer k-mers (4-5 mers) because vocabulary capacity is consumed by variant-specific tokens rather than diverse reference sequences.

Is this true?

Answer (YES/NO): NO